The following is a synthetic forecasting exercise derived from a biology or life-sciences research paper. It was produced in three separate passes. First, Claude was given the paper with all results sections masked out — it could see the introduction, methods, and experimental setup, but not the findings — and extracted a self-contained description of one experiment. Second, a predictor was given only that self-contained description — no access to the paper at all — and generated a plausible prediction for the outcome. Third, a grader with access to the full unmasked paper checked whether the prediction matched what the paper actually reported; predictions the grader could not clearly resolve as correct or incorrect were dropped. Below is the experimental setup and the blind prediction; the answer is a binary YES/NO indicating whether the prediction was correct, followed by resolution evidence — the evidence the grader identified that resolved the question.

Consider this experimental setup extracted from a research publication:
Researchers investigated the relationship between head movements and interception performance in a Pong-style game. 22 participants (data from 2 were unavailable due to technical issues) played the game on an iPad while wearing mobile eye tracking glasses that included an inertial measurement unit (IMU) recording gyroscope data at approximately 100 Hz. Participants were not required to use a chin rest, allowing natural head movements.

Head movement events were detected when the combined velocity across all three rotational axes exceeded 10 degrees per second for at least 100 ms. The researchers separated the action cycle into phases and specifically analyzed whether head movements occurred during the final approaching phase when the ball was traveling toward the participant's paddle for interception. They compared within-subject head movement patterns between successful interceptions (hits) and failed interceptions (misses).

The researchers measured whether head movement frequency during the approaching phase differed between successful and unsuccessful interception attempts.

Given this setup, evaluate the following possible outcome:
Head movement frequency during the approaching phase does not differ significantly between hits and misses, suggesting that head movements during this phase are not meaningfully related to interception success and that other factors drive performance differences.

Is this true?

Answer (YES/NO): NO